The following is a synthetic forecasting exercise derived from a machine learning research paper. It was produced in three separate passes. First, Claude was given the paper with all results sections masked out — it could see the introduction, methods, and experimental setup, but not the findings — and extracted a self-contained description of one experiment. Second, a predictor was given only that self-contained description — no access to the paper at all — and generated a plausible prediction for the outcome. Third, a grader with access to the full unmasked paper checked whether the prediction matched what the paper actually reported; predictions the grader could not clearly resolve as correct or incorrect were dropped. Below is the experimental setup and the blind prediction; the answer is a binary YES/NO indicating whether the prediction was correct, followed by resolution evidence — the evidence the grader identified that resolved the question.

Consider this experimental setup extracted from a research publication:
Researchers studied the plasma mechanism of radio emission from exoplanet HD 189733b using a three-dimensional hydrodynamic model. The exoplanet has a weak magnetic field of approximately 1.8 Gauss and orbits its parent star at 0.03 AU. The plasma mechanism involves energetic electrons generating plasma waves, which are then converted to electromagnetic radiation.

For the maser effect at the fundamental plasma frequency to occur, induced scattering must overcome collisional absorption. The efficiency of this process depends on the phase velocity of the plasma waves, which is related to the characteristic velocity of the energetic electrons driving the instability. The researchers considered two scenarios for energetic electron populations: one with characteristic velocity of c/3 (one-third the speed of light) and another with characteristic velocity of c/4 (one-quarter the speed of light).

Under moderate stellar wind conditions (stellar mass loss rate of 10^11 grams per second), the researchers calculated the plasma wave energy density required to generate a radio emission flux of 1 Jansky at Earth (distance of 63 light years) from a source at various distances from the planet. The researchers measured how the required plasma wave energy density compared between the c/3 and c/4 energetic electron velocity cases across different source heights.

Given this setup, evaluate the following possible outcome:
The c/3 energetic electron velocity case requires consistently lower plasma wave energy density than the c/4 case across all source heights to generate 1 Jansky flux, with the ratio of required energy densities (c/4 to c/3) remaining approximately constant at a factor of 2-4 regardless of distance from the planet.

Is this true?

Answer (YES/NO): NO